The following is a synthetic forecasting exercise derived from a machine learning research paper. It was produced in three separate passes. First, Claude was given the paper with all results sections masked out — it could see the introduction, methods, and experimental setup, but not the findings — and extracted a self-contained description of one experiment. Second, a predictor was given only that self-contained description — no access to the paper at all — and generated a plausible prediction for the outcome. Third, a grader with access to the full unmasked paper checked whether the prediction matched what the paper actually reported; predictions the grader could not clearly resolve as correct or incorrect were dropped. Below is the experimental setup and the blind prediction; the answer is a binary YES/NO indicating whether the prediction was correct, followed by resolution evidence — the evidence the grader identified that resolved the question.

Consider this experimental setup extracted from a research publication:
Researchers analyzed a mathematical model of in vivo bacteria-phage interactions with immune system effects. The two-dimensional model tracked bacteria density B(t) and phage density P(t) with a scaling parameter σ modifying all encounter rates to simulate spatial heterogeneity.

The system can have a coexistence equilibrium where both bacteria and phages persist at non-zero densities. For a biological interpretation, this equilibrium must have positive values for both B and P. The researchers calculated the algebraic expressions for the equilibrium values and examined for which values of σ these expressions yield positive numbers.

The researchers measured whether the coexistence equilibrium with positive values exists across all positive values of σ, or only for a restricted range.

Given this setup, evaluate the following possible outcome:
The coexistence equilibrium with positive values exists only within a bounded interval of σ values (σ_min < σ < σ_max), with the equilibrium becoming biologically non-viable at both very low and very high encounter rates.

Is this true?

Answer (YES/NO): YES